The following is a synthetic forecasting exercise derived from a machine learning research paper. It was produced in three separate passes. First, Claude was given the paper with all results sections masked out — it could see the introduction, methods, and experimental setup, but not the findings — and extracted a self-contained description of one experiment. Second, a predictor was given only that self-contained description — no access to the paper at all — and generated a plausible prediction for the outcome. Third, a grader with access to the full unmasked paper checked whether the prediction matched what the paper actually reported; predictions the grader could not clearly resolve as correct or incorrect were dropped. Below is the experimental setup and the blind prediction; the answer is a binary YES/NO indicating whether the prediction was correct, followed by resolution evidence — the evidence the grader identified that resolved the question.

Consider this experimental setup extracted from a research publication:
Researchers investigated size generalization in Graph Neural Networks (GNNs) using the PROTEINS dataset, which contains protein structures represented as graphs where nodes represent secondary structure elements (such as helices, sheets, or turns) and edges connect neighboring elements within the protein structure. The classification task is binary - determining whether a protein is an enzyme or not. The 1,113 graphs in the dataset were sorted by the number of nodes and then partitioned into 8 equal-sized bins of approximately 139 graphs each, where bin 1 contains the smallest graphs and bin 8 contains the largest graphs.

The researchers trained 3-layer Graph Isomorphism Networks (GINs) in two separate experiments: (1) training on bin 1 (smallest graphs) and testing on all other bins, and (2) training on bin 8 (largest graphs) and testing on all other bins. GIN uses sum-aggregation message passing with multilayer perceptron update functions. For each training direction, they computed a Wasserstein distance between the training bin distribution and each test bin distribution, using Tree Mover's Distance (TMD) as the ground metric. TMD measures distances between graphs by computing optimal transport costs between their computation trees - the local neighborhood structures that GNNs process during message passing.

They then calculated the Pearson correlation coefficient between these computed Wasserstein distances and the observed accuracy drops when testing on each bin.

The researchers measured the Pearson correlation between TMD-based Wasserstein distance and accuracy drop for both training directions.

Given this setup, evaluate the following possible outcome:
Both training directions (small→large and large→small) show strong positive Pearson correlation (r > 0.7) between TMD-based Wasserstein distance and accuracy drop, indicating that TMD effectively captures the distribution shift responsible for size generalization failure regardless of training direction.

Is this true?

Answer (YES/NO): YES